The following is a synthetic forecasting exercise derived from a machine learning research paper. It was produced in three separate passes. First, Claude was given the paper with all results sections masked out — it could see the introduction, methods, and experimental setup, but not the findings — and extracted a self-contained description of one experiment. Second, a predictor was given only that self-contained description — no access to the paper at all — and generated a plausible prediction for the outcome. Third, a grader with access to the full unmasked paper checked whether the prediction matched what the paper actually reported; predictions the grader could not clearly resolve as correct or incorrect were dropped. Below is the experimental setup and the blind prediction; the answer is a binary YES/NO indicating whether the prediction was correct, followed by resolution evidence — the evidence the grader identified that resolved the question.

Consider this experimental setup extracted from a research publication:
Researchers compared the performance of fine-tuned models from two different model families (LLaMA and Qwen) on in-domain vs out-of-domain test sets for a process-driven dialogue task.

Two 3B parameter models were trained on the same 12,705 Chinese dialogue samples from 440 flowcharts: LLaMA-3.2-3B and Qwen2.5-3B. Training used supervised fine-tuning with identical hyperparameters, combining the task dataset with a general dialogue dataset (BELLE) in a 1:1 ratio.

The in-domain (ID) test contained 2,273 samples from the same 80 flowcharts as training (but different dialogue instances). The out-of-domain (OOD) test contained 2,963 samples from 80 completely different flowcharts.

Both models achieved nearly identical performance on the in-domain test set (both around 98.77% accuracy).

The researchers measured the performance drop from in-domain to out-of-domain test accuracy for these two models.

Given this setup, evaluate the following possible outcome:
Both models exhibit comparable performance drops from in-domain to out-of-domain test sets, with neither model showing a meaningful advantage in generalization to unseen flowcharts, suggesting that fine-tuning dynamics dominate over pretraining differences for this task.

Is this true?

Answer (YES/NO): YES